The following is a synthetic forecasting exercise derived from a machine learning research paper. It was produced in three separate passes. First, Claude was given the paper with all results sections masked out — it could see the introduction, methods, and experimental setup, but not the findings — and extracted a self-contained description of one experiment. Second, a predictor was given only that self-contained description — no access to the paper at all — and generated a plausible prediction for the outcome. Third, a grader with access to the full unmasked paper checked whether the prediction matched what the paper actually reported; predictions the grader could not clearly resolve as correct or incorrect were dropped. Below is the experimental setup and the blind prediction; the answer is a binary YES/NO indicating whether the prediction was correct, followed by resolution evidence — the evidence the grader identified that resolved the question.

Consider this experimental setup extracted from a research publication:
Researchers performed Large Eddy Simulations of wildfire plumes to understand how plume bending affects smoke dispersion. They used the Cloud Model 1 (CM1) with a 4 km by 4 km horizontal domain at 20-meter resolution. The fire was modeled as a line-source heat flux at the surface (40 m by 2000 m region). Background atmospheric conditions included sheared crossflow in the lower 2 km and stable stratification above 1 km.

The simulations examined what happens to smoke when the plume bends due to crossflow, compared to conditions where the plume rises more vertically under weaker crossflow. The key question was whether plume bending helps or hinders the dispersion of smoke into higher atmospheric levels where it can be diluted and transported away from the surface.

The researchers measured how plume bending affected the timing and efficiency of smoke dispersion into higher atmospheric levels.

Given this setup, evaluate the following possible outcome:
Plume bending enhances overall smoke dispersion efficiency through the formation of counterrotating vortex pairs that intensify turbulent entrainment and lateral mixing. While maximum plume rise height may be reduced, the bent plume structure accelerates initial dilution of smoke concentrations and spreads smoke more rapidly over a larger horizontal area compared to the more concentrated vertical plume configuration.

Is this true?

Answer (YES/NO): NO